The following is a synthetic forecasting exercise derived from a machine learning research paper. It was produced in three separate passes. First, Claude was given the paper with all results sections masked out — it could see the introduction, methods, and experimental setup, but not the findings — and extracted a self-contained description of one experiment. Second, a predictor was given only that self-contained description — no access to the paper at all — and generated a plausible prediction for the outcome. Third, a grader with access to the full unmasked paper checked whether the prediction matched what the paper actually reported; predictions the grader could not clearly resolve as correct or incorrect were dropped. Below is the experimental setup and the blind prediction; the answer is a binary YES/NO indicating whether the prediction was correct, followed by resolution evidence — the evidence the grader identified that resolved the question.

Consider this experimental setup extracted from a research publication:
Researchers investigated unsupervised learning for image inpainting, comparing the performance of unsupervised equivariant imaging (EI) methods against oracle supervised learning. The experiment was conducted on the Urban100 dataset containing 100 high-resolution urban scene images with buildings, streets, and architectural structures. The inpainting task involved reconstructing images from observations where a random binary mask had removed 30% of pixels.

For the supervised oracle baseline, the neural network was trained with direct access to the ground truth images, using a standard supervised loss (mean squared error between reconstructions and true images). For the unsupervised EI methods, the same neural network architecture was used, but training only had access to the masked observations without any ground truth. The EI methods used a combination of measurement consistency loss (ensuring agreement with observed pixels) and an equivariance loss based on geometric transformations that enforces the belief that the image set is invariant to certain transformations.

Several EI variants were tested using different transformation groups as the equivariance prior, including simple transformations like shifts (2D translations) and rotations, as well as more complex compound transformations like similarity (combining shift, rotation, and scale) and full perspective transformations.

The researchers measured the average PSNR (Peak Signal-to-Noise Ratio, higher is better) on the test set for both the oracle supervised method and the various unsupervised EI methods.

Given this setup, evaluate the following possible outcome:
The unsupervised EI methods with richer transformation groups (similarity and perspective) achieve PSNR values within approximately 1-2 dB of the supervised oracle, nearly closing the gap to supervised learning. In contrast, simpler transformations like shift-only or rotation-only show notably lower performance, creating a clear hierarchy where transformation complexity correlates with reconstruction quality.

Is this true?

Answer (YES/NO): NO